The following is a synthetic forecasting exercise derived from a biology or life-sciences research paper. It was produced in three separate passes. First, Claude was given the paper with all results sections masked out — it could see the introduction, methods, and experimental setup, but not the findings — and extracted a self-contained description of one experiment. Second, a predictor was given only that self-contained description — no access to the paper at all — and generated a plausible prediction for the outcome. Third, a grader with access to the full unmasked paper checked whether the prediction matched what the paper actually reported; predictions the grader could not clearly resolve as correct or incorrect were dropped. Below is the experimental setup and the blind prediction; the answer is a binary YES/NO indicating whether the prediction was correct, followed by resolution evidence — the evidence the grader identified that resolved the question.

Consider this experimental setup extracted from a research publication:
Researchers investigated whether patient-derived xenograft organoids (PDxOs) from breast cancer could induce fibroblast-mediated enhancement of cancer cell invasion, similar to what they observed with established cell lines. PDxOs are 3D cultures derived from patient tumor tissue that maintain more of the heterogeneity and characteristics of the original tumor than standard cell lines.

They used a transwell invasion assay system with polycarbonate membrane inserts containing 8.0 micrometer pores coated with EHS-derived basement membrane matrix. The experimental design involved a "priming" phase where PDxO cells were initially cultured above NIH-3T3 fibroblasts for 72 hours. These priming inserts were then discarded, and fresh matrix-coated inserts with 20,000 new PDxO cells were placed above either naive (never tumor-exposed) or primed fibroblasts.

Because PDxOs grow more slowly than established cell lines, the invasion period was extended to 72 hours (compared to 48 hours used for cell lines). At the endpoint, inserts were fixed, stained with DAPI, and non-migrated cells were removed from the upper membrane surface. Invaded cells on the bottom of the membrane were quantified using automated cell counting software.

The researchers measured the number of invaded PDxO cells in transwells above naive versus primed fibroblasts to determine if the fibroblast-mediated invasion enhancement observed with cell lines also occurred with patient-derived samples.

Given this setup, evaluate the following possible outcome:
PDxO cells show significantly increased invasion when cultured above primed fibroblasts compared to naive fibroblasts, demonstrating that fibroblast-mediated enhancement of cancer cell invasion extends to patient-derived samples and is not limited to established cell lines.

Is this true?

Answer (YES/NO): YES